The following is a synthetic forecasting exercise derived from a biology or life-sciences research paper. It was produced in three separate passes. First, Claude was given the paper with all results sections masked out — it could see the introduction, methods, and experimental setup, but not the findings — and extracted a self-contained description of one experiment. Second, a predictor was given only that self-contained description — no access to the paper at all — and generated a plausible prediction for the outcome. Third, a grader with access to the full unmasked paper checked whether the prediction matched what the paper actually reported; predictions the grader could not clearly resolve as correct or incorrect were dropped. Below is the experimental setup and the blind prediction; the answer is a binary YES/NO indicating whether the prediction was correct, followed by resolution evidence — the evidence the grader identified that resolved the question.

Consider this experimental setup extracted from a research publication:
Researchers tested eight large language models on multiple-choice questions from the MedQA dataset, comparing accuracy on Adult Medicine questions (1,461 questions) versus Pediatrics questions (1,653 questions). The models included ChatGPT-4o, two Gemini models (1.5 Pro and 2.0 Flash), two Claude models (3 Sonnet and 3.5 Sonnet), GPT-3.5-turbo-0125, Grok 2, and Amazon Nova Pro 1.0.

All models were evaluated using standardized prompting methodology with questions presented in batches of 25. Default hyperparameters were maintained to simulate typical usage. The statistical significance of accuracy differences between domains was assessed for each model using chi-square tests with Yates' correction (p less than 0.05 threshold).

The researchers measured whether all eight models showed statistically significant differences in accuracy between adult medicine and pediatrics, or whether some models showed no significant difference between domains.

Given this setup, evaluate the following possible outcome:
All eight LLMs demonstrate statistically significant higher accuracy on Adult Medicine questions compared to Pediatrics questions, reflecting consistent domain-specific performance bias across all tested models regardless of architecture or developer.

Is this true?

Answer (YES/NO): NO